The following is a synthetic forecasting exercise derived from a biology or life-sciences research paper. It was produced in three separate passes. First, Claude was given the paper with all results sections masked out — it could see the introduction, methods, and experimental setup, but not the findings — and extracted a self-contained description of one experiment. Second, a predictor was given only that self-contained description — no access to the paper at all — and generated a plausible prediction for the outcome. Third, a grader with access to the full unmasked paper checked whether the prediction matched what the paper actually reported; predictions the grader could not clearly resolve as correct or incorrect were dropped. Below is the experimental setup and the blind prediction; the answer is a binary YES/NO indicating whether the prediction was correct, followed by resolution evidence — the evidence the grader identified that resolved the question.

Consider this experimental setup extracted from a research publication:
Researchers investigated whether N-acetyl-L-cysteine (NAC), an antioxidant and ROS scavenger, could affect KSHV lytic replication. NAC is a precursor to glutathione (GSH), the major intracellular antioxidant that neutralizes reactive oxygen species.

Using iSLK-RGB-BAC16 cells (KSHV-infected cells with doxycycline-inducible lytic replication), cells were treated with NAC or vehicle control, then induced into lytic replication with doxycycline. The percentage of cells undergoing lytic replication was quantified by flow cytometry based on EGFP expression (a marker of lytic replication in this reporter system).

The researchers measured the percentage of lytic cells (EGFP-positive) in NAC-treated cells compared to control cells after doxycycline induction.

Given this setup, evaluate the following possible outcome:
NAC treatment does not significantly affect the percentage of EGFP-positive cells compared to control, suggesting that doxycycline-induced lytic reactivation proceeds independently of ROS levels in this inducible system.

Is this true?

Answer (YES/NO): NO